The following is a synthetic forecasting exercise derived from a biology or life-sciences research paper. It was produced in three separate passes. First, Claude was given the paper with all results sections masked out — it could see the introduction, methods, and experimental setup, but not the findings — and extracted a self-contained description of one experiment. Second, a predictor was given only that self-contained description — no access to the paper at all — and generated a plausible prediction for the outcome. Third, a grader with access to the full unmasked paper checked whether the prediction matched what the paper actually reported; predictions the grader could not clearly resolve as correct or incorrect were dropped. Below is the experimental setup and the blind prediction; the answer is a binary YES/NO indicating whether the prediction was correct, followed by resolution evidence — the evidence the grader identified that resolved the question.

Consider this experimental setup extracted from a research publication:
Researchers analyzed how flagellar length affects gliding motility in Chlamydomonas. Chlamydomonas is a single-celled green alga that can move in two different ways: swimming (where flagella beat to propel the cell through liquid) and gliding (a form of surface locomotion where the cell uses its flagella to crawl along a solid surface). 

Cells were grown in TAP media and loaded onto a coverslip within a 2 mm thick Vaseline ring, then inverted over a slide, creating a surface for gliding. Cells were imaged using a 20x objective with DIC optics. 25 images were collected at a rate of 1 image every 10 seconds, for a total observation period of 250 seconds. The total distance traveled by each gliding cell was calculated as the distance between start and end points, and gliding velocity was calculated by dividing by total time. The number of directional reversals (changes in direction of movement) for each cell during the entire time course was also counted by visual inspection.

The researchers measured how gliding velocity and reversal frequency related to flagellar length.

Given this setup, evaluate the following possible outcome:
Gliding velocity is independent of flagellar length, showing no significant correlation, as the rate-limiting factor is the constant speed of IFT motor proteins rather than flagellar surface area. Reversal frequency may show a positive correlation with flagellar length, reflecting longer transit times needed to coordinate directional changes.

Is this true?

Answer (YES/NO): NO